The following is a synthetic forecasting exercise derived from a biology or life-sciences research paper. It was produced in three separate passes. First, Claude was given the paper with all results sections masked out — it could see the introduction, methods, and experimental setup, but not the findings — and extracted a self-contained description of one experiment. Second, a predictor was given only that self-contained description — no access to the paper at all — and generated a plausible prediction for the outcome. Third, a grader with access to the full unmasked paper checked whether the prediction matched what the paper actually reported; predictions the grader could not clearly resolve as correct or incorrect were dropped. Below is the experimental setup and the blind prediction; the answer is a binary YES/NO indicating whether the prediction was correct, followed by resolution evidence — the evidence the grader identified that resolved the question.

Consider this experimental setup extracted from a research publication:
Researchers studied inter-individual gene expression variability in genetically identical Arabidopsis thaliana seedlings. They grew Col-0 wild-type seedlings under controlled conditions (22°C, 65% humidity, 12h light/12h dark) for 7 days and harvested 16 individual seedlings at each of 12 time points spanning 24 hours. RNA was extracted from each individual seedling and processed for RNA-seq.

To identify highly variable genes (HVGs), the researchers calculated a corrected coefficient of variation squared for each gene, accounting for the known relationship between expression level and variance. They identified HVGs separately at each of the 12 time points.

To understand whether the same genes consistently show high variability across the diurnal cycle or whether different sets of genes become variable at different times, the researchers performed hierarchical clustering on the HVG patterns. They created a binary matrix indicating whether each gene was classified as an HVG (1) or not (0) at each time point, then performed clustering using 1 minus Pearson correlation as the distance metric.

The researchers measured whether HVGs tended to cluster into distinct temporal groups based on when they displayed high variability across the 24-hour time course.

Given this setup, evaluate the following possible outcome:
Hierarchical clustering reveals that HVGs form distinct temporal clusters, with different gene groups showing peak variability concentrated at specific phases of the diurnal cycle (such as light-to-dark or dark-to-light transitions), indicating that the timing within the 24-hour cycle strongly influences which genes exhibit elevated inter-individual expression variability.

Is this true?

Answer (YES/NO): YES